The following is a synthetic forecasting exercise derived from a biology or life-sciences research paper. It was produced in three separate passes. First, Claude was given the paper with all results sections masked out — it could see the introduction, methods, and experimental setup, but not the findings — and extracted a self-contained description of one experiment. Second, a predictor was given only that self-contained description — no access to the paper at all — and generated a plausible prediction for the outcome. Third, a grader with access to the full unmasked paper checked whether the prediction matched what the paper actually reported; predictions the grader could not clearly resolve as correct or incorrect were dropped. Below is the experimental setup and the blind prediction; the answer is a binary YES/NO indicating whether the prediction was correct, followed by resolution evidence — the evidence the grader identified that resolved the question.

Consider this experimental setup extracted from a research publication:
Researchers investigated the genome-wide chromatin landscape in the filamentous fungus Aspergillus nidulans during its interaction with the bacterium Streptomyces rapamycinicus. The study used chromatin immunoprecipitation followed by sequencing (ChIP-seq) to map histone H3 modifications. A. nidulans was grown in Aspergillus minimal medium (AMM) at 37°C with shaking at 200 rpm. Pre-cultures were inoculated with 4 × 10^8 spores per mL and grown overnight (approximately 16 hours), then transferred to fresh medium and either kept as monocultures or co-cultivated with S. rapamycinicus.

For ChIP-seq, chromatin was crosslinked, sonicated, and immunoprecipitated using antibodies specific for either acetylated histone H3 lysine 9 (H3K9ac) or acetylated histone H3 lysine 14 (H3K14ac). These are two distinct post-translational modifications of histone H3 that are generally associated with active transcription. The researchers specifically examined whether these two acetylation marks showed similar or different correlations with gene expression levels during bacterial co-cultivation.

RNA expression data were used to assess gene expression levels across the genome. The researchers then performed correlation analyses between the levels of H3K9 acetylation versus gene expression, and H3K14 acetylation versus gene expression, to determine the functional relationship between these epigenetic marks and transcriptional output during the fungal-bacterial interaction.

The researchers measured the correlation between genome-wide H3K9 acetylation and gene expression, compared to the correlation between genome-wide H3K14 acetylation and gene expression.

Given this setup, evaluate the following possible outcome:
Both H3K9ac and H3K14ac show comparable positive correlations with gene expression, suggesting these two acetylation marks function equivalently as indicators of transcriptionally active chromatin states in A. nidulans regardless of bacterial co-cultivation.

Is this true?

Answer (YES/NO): NO